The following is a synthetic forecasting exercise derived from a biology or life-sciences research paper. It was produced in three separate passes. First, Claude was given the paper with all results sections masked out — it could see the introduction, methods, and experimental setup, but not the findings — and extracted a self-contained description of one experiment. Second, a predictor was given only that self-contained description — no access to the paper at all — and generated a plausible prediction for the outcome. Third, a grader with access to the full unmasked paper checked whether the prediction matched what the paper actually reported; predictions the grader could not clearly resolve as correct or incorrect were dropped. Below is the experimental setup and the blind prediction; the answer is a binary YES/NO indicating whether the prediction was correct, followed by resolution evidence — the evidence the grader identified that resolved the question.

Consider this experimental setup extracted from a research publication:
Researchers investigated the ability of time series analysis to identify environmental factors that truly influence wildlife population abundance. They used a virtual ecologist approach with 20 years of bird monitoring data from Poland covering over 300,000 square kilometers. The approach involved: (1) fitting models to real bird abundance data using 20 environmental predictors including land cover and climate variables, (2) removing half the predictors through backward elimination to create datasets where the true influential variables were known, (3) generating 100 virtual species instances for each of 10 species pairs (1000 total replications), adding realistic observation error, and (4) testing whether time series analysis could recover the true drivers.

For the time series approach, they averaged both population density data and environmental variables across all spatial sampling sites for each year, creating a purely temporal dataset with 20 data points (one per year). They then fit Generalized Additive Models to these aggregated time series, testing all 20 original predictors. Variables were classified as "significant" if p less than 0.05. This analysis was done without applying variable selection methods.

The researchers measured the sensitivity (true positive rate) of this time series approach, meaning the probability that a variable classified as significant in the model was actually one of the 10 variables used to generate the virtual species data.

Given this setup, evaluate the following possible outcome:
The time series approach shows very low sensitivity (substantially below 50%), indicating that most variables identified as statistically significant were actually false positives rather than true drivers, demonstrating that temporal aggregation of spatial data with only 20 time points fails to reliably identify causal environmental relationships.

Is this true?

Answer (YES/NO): NO